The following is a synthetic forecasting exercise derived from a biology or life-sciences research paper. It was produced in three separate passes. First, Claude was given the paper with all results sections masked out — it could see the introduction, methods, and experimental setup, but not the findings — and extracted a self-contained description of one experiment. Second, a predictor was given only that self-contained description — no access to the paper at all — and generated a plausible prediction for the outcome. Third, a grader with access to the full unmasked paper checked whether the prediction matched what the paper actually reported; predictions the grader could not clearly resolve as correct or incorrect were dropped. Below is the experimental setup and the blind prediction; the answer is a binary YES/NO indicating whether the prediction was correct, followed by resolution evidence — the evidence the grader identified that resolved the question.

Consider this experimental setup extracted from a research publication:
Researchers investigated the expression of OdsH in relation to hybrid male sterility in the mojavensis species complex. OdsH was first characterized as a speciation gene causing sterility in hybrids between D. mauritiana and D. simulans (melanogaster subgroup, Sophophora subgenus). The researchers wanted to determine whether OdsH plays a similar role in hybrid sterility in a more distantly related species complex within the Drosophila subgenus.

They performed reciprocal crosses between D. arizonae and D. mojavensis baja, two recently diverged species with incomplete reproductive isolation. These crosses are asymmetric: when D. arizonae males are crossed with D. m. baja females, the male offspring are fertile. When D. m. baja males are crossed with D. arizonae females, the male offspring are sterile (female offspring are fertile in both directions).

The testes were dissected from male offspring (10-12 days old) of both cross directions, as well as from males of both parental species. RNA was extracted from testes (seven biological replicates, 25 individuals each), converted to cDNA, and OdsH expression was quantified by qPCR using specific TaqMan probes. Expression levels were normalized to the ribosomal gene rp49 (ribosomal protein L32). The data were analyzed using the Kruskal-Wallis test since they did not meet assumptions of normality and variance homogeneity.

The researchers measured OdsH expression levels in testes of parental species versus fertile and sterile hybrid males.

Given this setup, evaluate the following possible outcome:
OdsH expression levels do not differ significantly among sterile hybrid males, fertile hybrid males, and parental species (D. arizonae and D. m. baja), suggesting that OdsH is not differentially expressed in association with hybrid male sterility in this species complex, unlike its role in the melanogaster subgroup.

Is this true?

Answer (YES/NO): NO